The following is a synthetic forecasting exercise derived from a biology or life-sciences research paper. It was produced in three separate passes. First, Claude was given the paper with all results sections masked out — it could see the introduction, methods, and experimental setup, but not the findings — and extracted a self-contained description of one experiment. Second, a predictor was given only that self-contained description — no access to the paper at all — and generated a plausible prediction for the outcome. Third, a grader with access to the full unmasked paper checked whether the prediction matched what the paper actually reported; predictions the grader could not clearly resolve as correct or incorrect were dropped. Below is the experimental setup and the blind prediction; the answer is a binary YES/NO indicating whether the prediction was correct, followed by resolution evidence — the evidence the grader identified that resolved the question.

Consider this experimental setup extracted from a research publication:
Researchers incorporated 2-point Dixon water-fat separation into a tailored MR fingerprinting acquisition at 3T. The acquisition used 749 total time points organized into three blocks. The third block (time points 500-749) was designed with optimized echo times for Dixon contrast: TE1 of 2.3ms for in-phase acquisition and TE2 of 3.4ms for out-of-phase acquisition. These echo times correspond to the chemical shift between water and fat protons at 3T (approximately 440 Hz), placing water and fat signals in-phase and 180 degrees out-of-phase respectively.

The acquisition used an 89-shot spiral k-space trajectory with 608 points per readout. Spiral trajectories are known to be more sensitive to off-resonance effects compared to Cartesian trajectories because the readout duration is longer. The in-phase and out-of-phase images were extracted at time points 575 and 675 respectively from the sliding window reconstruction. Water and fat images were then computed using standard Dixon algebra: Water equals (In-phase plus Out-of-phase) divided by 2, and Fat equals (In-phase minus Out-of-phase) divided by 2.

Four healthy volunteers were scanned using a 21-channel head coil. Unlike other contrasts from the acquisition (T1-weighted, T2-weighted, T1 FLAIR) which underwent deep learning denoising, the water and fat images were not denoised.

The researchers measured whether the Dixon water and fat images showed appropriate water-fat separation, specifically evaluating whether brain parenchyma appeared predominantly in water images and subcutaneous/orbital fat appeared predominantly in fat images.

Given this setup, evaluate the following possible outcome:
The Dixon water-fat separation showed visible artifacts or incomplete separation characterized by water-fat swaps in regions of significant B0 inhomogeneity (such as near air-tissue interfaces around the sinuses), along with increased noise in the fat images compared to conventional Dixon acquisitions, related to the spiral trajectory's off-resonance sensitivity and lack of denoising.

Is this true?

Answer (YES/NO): NO